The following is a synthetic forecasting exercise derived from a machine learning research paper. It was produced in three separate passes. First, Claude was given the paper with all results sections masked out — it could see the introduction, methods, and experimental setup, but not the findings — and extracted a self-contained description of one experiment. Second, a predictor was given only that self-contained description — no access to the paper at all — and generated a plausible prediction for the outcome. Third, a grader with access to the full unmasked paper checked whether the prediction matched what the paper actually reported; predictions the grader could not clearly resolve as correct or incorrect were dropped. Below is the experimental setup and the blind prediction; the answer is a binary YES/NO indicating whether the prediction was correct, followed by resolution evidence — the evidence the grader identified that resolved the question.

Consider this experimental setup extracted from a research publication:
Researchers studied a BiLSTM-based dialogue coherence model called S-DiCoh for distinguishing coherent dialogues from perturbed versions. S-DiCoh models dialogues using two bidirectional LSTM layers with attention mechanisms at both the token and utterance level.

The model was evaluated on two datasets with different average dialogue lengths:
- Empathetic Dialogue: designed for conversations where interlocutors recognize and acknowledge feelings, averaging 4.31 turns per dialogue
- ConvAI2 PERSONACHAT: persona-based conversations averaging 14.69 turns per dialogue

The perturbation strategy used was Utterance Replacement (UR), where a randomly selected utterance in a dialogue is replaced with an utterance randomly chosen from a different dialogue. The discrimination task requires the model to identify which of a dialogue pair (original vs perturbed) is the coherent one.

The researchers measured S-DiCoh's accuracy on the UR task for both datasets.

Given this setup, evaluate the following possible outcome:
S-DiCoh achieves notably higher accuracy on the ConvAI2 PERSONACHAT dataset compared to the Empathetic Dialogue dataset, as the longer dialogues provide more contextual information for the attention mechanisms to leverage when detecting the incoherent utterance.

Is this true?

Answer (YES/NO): NO